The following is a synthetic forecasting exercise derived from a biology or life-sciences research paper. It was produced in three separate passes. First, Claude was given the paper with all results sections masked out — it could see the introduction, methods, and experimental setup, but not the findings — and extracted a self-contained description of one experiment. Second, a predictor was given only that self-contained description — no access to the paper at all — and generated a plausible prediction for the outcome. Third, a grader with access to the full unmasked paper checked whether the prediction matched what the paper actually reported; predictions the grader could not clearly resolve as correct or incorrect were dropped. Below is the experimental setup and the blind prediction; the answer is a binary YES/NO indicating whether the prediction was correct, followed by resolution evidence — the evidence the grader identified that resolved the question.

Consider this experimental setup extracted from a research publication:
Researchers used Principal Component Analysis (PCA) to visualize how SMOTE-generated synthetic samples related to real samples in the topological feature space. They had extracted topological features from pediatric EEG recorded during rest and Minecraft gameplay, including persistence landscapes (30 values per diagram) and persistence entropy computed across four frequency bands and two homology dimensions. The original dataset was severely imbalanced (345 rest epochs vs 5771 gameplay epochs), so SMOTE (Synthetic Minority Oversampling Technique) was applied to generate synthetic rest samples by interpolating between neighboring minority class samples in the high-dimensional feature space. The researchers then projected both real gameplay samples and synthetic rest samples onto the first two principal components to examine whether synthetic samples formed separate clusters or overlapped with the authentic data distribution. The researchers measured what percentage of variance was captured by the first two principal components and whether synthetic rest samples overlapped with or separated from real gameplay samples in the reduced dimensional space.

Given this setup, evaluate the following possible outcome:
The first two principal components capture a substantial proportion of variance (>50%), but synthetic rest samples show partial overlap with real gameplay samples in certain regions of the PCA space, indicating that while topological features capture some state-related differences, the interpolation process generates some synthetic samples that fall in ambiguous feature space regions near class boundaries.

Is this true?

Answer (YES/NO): NO